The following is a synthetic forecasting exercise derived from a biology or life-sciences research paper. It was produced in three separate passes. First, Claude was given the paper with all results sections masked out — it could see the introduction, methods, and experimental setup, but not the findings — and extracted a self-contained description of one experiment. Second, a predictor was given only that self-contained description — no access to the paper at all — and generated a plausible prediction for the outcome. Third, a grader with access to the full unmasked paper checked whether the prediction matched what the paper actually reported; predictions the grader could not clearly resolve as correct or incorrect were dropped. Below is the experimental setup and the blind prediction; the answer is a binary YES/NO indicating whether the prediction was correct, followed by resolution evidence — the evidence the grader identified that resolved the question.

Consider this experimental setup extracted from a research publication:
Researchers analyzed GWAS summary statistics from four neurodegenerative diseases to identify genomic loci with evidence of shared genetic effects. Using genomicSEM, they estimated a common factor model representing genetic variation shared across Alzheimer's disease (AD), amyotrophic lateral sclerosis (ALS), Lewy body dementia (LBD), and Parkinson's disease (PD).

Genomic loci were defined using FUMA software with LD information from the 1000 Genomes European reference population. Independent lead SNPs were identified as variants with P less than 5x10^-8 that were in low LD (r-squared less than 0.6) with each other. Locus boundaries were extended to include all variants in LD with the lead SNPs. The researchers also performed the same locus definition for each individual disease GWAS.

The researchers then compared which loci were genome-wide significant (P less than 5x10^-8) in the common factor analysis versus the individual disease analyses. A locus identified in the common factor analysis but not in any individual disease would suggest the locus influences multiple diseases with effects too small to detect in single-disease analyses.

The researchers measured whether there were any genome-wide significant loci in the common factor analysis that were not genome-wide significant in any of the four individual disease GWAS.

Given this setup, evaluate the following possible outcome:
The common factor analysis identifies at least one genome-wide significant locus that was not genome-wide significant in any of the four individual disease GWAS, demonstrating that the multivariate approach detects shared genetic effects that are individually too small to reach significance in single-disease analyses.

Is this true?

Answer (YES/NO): NO